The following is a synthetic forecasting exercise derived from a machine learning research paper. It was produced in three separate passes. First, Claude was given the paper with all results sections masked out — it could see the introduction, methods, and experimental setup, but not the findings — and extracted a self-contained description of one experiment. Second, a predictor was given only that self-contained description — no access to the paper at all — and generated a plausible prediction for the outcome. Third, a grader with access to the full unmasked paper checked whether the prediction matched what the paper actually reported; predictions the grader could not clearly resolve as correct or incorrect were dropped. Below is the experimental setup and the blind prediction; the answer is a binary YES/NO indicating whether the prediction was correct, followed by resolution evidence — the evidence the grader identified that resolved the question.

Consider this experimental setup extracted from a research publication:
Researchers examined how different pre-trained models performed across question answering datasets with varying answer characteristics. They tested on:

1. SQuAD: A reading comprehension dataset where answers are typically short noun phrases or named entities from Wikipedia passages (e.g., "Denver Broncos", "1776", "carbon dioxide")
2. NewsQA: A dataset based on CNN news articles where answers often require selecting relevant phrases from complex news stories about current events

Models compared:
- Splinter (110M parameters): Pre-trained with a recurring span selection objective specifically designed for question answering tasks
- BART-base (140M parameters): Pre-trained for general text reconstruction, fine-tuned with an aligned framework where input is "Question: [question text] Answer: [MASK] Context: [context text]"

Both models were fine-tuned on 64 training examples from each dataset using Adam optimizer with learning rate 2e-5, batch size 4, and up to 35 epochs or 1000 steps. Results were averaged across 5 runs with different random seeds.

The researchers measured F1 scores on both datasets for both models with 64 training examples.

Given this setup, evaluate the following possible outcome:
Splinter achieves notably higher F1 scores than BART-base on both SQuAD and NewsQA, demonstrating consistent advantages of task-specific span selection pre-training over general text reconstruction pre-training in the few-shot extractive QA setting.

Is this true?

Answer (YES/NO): NO